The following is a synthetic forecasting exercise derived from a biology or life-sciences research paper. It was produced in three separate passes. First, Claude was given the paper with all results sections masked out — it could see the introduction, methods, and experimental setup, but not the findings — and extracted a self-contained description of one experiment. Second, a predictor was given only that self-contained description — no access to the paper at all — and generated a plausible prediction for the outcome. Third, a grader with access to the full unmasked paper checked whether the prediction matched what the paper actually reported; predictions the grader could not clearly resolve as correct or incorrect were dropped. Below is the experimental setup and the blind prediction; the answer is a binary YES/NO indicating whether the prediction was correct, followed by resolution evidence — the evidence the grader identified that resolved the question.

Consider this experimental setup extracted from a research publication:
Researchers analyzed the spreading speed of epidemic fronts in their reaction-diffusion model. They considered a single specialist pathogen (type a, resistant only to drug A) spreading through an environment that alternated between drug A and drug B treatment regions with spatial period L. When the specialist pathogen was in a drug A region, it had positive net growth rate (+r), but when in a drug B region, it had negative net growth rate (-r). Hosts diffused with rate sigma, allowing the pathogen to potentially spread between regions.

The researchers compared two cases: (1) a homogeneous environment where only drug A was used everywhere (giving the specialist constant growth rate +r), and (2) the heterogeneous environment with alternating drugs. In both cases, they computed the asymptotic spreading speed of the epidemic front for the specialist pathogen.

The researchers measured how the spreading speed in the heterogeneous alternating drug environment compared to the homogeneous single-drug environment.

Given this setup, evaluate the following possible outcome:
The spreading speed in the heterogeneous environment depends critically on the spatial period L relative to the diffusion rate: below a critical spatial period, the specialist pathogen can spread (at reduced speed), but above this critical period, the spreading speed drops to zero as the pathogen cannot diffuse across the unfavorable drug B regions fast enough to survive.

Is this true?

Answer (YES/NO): NO